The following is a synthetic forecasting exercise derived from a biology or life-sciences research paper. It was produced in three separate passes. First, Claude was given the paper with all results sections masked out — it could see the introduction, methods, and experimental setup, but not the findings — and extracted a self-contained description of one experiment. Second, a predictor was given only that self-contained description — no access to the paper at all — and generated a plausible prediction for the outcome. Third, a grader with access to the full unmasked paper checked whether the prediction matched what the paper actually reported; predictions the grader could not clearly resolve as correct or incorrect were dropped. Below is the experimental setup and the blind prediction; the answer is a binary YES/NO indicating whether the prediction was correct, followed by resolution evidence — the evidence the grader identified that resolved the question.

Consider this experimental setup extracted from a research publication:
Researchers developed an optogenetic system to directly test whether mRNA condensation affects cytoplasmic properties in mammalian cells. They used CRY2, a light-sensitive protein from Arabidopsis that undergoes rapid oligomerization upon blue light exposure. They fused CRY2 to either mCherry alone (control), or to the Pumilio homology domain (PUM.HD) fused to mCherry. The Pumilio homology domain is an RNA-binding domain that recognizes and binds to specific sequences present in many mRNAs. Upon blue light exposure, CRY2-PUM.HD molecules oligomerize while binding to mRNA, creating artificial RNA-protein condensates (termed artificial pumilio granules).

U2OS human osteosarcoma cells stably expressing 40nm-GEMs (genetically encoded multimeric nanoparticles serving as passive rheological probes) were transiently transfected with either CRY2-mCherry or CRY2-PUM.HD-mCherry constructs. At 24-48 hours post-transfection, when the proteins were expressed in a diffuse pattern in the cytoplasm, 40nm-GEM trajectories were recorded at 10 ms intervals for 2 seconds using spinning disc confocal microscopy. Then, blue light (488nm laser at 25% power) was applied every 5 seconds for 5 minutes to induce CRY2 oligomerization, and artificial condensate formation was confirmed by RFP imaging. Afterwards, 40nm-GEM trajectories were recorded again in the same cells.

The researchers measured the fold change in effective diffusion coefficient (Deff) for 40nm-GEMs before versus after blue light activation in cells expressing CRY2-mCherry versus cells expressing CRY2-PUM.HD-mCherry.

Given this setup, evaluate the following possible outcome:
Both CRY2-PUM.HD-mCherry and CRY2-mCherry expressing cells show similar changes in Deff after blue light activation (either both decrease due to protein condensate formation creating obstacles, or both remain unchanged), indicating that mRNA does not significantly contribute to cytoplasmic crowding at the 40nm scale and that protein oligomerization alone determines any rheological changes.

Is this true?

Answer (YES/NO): NO